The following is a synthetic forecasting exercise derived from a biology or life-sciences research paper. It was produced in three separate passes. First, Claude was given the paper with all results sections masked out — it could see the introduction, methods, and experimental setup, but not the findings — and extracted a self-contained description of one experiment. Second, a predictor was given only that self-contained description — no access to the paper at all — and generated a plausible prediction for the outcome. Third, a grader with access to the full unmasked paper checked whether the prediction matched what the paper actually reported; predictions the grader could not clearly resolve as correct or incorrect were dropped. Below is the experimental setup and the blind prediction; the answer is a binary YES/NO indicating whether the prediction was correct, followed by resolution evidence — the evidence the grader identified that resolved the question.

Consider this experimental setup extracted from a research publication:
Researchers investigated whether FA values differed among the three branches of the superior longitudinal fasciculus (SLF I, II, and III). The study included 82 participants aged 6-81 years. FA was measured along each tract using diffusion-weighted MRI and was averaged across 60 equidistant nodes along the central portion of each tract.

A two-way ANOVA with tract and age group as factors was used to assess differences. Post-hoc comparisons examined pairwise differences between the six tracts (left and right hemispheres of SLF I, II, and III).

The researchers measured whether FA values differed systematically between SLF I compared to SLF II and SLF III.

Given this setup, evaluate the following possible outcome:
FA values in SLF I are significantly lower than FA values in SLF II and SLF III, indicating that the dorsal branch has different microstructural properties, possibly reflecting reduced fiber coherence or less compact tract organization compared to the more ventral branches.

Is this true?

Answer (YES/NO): NO